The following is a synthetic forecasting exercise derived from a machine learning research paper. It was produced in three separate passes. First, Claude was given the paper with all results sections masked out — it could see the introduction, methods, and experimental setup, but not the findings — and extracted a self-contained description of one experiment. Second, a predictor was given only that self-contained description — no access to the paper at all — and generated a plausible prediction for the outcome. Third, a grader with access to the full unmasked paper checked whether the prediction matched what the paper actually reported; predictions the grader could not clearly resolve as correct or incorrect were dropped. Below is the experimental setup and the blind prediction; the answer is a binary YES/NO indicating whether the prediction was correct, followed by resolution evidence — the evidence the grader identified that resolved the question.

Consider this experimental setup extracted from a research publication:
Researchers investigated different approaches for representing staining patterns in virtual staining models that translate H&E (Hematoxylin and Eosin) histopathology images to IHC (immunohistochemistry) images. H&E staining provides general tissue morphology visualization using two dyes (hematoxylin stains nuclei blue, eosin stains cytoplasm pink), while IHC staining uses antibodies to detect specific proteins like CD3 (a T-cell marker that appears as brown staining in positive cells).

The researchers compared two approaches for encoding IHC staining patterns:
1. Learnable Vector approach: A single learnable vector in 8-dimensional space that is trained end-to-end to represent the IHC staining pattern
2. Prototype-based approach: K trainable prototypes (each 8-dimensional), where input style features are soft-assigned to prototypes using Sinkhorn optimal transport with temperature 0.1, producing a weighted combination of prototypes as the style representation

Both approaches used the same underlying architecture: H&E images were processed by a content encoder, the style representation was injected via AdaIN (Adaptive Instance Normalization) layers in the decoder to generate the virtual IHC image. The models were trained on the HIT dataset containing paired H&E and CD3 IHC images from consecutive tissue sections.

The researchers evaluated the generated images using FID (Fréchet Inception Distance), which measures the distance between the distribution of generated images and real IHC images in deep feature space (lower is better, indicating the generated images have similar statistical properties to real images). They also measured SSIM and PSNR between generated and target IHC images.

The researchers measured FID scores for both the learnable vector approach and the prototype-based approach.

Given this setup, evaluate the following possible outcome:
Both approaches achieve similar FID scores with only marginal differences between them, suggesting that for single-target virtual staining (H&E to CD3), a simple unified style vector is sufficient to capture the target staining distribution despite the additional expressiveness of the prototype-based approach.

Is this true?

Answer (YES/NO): NO